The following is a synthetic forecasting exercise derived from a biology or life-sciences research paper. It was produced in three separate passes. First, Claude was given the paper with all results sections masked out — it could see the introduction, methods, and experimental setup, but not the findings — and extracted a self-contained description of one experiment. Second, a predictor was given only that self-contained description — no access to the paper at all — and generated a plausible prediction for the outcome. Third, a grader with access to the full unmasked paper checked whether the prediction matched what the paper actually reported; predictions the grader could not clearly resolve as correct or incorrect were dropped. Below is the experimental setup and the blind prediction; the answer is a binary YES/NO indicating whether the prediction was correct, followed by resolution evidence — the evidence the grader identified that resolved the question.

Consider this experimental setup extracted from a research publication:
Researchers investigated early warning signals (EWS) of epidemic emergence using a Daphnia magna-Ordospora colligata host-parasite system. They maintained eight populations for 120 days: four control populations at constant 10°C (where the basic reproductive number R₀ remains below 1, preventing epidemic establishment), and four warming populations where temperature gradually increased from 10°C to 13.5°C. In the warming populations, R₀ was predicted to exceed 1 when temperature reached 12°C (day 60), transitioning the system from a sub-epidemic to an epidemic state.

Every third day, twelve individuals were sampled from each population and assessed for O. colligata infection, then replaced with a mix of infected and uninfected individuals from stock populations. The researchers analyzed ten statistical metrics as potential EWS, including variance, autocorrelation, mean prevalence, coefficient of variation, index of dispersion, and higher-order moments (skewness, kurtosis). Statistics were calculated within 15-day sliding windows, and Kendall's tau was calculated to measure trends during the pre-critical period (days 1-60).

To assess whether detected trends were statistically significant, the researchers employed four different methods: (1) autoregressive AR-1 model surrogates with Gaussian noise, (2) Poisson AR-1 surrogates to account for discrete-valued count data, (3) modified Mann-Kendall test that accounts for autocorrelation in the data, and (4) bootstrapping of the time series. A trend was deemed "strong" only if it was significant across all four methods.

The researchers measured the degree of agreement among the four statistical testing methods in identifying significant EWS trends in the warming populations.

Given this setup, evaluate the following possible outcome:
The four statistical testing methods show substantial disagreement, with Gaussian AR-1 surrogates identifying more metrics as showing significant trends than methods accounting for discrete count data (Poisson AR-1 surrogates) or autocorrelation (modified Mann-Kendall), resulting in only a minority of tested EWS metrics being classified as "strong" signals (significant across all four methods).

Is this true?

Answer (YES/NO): NO